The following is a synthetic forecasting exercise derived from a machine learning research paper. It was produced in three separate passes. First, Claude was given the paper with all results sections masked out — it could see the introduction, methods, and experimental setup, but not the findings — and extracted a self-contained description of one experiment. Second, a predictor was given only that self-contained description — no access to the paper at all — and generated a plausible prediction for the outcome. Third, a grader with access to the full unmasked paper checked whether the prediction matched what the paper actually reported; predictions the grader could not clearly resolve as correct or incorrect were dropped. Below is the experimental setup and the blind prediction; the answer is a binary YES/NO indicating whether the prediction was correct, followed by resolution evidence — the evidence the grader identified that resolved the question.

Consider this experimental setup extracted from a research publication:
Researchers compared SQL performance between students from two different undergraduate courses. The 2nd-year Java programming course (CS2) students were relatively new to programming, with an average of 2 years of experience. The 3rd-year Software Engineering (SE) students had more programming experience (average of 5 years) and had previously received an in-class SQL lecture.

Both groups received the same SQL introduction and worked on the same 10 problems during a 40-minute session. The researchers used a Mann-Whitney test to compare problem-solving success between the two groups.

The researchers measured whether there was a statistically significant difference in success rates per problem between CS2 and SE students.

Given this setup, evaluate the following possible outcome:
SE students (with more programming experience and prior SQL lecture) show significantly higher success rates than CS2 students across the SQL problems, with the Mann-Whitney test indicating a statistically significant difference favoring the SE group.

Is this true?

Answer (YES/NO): YES